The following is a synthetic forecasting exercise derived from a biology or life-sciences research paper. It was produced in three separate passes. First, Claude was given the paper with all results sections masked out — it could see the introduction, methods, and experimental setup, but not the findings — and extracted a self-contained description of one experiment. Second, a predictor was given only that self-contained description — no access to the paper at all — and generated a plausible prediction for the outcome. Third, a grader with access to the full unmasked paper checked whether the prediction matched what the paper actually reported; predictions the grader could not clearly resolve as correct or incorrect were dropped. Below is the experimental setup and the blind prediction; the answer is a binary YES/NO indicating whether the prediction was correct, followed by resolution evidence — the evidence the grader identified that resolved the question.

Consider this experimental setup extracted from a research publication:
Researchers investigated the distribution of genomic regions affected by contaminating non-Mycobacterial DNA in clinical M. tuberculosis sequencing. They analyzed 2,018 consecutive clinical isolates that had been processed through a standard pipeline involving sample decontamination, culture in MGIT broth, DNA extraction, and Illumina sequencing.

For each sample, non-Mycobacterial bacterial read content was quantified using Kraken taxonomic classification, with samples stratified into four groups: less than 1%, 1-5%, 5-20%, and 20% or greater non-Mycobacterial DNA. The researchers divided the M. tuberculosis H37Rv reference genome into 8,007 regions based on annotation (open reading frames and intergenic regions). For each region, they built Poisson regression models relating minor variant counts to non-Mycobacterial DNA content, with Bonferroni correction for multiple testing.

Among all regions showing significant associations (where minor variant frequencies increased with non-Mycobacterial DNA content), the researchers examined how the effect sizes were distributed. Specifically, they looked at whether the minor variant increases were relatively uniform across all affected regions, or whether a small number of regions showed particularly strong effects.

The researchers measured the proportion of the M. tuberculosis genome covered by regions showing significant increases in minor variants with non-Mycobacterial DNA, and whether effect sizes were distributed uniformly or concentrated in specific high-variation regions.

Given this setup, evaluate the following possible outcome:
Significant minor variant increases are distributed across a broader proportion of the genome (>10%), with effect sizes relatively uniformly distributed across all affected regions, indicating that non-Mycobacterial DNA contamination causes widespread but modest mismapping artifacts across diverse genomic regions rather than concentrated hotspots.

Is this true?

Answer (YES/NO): NO